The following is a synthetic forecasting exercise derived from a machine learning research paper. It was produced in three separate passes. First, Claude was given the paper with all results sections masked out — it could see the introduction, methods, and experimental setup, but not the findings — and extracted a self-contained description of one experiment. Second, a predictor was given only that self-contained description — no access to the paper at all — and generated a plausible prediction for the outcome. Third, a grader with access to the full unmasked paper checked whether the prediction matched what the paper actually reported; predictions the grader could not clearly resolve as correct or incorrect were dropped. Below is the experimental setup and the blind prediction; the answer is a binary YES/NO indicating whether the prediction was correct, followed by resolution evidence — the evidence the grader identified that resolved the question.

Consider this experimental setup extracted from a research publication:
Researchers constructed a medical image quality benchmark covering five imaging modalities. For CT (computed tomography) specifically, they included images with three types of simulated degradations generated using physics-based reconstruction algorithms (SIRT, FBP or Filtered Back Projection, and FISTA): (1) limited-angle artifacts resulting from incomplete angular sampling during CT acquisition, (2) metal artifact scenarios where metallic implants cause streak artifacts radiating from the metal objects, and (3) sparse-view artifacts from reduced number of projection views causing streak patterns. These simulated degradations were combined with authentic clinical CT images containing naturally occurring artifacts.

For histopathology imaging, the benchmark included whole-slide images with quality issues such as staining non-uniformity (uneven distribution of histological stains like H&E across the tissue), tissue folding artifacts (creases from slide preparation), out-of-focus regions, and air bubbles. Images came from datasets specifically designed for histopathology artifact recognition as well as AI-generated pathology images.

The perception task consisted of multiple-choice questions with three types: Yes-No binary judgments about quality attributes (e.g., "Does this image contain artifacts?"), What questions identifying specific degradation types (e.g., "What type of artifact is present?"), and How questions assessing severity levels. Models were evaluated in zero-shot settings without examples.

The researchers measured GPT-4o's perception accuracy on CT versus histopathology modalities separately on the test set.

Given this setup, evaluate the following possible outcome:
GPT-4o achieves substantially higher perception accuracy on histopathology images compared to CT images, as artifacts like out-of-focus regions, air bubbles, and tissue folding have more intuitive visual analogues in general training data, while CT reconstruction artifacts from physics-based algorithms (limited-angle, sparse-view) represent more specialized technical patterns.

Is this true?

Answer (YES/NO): NO